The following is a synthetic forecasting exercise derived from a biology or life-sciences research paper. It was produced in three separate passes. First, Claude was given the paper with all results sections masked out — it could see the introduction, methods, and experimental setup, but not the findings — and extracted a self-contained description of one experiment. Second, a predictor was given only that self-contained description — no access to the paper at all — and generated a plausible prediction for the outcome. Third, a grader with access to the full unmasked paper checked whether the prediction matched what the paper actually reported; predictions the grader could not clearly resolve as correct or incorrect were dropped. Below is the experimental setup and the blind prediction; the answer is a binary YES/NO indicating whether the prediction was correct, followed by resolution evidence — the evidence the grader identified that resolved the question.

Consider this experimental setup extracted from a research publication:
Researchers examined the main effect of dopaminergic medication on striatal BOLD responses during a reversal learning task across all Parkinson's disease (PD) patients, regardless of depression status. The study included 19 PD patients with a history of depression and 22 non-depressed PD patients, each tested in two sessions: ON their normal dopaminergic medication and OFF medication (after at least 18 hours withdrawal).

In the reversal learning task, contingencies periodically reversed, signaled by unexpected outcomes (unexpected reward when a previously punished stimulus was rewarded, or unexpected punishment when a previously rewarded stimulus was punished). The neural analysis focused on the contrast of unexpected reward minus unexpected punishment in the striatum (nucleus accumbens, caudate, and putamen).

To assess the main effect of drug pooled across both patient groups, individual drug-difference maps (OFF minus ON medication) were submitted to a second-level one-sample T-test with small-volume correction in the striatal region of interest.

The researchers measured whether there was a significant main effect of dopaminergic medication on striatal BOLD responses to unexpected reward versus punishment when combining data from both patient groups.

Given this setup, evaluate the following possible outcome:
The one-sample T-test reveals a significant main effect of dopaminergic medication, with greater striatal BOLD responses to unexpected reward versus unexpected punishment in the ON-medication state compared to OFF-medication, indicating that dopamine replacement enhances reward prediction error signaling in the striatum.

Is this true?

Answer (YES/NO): NO